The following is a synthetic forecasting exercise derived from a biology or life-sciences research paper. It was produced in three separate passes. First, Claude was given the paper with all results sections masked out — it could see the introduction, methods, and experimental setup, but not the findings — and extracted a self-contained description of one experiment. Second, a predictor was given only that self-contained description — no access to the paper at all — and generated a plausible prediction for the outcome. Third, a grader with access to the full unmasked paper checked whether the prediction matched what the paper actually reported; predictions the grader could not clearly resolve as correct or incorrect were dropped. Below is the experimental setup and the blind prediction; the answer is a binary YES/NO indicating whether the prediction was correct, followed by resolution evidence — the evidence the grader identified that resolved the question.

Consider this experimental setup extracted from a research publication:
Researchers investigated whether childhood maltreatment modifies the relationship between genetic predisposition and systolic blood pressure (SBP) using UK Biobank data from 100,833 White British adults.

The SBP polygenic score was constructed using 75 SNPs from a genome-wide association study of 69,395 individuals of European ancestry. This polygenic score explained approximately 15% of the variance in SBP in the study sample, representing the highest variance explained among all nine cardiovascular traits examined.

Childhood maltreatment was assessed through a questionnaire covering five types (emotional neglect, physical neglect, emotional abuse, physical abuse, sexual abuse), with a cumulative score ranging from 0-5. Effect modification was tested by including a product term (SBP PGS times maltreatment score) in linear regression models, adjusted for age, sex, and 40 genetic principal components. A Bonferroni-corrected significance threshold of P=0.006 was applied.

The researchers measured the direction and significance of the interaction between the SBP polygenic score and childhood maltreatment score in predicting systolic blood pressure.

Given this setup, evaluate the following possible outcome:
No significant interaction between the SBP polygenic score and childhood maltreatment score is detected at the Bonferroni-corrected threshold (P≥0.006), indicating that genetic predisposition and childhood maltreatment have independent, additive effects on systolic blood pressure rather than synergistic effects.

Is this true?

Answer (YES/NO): YES